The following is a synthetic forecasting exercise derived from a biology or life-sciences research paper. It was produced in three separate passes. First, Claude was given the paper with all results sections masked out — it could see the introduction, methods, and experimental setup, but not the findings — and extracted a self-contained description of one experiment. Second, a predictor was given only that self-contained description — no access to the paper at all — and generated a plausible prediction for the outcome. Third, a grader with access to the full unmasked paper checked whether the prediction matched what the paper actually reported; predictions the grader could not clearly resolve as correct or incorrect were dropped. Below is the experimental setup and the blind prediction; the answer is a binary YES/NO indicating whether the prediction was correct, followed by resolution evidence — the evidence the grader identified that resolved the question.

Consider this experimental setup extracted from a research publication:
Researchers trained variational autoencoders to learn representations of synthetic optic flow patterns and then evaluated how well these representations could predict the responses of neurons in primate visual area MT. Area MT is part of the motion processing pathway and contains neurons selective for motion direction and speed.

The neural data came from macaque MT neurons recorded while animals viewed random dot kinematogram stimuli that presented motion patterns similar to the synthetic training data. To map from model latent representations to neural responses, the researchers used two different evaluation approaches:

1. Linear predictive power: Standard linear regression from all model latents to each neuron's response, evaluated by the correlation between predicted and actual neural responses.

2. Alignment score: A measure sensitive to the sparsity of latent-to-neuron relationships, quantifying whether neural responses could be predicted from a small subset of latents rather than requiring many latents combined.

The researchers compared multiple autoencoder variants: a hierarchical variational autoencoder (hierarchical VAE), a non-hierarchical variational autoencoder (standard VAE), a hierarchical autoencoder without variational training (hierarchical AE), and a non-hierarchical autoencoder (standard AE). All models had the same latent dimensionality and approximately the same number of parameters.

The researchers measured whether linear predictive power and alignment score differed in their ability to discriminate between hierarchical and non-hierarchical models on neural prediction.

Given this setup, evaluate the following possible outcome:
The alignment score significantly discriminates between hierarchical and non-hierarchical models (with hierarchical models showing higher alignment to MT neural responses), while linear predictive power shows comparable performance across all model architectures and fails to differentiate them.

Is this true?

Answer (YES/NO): YES